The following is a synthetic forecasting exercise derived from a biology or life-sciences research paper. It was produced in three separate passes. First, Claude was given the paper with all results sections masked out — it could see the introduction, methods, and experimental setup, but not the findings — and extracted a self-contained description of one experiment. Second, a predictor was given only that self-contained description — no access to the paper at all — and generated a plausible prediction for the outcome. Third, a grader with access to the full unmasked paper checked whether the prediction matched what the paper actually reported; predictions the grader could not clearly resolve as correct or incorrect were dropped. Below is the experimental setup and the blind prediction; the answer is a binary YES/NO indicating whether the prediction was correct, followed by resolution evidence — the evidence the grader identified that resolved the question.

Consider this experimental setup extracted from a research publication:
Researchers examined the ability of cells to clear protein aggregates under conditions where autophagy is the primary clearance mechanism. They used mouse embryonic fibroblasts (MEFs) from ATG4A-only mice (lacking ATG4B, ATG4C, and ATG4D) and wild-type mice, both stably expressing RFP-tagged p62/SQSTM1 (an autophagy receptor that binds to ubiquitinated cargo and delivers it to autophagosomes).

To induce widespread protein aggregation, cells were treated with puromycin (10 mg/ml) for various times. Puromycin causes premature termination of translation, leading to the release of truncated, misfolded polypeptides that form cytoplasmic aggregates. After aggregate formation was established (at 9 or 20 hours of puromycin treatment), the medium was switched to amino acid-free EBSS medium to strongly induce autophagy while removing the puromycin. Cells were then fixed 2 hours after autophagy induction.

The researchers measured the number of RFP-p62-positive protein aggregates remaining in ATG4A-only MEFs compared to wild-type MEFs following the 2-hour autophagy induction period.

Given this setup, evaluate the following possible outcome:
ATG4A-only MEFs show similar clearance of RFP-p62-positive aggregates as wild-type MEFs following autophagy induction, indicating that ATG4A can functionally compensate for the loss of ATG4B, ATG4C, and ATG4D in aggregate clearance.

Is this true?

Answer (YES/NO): NO